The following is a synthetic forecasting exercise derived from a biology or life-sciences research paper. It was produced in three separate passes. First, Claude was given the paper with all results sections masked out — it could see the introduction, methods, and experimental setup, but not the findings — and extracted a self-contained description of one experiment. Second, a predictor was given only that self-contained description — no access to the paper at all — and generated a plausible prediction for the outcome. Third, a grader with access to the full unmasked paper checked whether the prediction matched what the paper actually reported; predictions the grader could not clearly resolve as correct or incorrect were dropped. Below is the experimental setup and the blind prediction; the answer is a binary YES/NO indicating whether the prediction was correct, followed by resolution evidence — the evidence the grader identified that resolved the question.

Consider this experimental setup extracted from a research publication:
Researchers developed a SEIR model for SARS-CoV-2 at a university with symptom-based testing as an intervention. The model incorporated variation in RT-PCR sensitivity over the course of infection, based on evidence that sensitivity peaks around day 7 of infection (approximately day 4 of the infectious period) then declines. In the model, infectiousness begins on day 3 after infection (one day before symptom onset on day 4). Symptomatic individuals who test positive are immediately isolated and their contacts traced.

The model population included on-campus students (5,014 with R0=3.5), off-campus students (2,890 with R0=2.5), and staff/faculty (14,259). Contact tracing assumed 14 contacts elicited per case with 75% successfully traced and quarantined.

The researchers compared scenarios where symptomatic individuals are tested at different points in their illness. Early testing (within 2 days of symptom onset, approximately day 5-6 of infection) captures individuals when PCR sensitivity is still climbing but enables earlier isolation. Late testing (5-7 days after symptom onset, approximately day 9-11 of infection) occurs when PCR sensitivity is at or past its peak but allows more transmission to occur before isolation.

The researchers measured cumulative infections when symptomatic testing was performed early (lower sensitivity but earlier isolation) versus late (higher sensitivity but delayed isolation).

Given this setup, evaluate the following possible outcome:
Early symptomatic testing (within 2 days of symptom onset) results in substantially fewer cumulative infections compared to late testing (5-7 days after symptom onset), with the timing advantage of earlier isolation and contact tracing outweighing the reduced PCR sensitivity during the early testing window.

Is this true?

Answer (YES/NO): YES